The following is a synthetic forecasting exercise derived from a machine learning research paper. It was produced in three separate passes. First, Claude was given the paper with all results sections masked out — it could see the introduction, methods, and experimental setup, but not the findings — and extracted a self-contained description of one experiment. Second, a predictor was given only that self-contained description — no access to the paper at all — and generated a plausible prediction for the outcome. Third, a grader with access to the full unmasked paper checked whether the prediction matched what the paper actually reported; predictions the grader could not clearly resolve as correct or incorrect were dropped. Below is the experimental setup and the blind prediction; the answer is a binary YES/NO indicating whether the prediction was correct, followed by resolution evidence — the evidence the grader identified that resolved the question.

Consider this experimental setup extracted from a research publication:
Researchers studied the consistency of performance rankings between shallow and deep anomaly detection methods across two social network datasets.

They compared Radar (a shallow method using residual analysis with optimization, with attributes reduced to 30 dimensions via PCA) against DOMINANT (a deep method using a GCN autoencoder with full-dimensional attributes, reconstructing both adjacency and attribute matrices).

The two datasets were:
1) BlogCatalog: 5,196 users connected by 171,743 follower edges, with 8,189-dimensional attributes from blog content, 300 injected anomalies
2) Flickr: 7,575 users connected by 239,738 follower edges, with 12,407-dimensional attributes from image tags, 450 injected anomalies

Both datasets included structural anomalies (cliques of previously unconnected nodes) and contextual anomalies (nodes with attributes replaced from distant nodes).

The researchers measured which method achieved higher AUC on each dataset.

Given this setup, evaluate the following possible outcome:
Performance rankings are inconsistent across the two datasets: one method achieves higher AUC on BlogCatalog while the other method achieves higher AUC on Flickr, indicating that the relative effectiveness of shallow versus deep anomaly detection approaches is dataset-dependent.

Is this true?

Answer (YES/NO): NO